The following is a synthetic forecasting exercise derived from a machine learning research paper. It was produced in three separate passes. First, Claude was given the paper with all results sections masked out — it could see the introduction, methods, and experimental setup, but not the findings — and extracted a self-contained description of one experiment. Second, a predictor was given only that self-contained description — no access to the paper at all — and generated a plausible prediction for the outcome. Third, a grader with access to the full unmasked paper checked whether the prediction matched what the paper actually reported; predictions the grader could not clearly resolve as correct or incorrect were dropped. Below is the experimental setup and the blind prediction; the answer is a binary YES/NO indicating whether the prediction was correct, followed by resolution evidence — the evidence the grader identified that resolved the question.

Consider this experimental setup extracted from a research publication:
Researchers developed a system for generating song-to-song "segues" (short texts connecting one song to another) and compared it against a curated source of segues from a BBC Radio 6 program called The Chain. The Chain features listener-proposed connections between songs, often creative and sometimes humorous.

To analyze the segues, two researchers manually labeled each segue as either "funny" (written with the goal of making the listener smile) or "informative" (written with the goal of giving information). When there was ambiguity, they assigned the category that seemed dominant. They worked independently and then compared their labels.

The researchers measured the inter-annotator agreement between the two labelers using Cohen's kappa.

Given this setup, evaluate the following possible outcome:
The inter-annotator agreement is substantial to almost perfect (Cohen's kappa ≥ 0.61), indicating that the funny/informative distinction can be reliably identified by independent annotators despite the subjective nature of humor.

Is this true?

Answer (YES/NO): YES